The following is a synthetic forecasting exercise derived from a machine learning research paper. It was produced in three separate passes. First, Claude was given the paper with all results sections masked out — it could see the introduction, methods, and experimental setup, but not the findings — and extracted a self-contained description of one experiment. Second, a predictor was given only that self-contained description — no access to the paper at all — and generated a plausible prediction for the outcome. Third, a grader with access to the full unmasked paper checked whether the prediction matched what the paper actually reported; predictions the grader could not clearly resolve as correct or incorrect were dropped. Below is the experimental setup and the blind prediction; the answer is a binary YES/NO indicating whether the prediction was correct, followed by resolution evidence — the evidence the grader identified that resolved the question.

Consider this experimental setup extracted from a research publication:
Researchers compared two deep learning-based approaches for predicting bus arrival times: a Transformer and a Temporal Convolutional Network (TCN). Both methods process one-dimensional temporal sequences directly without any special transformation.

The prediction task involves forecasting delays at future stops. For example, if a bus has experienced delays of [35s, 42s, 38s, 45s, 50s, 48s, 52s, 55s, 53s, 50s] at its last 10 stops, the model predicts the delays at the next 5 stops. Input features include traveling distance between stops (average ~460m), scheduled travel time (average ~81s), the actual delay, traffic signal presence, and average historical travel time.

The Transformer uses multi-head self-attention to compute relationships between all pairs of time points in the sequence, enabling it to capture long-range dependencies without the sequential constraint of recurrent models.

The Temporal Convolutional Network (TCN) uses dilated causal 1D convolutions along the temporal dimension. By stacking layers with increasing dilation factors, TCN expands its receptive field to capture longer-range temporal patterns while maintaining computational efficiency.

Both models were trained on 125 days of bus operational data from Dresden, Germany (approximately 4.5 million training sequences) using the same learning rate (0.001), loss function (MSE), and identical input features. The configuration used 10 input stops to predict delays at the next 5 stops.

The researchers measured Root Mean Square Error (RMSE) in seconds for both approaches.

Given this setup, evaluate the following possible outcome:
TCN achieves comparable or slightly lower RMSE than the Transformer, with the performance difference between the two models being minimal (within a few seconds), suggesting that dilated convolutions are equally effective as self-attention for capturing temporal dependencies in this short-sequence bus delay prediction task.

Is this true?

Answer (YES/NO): YES